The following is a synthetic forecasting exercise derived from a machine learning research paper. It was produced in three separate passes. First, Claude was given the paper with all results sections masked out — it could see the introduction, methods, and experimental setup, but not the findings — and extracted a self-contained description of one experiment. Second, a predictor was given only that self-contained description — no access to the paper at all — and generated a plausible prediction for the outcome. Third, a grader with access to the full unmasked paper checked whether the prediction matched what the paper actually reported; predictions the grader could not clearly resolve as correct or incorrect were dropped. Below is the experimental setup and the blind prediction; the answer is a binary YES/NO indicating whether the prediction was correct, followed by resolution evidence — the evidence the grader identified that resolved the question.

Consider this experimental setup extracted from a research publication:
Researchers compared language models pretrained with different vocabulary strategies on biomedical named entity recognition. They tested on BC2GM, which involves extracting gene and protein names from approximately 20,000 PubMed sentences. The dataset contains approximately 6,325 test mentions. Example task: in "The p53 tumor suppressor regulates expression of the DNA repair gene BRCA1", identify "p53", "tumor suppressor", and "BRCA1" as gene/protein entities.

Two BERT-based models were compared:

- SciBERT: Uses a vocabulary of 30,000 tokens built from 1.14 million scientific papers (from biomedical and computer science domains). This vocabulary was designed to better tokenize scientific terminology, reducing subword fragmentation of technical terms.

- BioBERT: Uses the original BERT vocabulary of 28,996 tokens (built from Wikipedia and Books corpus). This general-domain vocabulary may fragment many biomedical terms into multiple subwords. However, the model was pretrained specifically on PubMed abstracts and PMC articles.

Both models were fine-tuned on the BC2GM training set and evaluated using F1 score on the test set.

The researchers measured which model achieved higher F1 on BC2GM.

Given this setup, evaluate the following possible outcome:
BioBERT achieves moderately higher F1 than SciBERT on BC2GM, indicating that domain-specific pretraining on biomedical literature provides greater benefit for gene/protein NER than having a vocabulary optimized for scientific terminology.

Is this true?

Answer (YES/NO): NO